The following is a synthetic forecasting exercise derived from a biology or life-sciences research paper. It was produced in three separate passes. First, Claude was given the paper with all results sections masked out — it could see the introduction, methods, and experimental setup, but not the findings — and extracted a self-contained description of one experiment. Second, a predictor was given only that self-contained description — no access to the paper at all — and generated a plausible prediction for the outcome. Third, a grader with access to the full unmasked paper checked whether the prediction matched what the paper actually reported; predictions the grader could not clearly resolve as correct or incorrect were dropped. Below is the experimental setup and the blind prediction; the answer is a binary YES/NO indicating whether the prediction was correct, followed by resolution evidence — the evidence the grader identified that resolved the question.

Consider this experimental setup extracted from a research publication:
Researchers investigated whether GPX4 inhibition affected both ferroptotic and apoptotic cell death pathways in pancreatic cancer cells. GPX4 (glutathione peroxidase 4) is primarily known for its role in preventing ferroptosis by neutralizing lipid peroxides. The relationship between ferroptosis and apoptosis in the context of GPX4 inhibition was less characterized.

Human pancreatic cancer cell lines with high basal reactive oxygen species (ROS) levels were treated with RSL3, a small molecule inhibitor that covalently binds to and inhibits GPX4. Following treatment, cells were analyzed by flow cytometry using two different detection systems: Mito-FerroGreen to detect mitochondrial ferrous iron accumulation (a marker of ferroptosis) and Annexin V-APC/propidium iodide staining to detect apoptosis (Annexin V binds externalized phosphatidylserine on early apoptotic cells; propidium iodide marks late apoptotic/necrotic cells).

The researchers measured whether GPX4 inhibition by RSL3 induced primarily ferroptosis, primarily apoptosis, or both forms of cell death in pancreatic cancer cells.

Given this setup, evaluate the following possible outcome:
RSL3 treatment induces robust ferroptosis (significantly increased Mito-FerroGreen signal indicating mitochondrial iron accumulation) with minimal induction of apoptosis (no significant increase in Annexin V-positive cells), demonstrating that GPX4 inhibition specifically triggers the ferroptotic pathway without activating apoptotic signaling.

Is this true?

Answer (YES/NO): NO